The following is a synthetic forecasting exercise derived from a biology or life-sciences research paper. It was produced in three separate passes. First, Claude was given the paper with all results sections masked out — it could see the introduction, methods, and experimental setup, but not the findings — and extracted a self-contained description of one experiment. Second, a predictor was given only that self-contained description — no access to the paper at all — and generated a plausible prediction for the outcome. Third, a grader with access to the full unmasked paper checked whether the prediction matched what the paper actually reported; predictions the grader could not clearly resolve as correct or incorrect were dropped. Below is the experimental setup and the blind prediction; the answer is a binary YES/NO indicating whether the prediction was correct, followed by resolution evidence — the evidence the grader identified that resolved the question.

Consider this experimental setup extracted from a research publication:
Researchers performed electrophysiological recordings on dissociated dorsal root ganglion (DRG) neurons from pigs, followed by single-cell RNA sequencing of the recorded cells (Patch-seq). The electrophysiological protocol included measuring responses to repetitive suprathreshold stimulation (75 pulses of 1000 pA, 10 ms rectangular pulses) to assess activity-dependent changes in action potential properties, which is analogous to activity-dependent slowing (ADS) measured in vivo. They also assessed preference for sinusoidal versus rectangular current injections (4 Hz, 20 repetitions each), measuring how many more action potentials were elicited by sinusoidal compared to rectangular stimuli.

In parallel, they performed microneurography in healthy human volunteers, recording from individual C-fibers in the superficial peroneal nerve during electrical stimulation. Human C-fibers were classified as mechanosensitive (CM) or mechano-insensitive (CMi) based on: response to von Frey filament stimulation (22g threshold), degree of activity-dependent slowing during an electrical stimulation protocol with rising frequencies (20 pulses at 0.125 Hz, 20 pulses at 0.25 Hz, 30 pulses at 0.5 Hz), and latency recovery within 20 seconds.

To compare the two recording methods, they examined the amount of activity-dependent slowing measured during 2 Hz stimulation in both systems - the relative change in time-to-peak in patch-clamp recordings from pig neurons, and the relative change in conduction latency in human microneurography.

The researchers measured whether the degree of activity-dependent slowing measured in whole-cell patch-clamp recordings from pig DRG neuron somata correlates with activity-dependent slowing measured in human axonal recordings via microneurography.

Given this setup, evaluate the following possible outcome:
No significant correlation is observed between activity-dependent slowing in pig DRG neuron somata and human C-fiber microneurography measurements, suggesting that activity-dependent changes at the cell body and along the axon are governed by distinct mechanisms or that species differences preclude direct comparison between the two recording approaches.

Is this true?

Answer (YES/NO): NO